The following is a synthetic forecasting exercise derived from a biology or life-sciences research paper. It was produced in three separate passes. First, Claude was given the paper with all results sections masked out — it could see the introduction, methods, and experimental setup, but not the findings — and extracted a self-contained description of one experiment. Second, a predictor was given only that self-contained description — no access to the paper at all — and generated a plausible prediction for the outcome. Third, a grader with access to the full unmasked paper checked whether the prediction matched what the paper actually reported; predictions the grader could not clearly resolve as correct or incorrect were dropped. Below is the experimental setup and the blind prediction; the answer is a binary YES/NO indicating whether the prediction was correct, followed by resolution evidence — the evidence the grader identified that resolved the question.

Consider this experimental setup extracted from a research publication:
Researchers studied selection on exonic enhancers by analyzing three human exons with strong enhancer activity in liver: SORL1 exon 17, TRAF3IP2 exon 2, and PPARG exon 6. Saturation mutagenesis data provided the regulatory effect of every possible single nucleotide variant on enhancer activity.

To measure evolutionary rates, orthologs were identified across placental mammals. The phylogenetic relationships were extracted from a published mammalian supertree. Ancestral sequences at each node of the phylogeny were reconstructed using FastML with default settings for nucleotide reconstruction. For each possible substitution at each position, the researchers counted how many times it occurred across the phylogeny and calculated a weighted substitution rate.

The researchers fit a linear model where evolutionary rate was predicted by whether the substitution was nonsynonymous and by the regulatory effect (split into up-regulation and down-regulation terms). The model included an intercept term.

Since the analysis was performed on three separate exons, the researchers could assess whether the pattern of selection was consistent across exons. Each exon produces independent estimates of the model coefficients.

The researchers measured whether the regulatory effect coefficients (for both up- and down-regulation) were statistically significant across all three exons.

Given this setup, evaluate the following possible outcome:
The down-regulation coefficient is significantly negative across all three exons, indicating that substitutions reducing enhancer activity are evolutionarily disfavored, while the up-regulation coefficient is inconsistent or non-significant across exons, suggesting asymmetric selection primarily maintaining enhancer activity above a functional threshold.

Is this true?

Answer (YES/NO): NO